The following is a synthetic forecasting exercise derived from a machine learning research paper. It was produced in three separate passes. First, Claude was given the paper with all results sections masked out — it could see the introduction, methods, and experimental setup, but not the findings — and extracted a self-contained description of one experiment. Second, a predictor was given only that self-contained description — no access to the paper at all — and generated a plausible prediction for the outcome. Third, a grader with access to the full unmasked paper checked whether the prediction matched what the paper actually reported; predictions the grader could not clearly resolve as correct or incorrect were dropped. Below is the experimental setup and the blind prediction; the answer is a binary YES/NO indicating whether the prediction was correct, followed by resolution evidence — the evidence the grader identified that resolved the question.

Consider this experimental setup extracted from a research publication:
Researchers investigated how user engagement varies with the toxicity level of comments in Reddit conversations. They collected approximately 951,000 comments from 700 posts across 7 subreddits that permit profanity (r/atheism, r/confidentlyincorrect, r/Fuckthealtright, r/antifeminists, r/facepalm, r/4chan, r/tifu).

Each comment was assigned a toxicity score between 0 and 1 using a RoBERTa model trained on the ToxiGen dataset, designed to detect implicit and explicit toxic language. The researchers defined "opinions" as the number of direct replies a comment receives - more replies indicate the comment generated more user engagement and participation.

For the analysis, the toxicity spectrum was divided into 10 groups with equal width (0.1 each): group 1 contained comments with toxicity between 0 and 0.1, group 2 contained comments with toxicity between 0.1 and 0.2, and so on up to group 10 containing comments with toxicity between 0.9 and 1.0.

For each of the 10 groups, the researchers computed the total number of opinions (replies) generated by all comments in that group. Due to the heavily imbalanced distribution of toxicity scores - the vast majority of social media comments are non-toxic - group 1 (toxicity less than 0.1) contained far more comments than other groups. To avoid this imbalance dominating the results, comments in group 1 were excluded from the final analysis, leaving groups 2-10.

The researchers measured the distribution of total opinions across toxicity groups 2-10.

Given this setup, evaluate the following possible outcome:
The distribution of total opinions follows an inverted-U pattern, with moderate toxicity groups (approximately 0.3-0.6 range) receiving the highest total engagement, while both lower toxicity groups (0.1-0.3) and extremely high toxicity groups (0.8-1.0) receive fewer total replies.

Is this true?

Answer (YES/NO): NO